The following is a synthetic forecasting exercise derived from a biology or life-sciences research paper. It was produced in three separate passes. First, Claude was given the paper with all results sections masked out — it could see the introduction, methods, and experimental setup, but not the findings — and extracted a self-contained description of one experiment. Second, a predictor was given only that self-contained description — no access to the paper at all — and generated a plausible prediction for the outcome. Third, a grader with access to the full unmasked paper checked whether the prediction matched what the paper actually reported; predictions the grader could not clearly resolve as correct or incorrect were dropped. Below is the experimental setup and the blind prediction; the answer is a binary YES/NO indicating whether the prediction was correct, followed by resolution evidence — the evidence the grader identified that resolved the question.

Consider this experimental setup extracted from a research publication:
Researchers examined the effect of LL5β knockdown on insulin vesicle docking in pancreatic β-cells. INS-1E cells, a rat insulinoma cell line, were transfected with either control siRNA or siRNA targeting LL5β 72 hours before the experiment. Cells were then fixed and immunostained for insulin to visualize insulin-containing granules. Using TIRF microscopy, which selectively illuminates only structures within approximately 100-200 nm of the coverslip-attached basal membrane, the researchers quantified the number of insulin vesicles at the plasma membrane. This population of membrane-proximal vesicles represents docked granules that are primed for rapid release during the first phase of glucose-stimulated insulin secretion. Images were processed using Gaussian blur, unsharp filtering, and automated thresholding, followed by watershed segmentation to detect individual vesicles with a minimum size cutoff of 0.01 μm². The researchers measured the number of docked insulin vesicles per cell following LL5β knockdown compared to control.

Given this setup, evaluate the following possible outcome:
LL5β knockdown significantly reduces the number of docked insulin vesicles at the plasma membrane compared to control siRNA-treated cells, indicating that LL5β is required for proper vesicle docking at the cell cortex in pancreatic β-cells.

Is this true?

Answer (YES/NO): NO